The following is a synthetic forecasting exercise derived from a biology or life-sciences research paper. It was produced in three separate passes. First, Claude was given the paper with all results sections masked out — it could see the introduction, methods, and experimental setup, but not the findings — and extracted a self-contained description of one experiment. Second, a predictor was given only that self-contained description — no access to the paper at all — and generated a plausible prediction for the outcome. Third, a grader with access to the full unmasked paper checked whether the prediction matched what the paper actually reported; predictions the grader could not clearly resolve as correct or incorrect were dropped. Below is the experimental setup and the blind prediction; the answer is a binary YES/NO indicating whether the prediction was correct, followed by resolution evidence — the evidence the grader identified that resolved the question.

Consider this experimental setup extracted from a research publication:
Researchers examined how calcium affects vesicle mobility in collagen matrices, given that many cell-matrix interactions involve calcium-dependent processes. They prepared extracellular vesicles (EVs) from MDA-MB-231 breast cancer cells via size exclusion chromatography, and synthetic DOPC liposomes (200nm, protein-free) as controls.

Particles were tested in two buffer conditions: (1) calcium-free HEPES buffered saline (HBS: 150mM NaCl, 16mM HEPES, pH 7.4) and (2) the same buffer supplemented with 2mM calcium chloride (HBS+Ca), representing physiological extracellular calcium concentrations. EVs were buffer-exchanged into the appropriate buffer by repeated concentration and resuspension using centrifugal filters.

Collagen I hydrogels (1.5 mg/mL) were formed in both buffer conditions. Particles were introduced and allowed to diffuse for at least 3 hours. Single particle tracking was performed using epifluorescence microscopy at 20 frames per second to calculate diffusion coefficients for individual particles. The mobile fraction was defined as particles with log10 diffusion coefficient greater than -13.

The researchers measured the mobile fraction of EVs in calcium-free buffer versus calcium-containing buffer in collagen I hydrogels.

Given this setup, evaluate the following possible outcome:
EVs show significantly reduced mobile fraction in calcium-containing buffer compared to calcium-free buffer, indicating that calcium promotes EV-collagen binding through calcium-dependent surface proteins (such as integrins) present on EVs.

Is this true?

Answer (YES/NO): NO